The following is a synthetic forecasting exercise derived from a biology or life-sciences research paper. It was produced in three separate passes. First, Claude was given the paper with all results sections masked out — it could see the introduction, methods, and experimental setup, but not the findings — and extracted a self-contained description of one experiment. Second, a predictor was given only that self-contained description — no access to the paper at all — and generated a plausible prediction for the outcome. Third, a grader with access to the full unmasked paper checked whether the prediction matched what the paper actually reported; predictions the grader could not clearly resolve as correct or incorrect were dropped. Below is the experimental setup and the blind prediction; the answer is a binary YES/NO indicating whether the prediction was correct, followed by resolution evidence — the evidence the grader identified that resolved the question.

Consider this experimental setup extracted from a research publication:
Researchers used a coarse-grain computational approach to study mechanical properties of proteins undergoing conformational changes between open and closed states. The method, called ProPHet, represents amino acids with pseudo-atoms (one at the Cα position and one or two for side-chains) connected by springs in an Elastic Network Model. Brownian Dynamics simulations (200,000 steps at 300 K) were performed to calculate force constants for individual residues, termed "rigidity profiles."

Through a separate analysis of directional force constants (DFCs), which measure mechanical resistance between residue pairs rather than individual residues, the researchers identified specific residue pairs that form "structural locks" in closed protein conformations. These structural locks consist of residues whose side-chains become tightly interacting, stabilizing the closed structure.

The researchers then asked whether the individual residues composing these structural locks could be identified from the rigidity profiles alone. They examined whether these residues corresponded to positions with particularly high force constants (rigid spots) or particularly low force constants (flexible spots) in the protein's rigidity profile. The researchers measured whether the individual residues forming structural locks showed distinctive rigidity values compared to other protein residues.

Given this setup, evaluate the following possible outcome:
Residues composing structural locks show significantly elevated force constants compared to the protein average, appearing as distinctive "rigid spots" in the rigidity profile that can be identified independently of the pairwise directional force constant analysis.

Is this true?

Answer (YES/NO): NO